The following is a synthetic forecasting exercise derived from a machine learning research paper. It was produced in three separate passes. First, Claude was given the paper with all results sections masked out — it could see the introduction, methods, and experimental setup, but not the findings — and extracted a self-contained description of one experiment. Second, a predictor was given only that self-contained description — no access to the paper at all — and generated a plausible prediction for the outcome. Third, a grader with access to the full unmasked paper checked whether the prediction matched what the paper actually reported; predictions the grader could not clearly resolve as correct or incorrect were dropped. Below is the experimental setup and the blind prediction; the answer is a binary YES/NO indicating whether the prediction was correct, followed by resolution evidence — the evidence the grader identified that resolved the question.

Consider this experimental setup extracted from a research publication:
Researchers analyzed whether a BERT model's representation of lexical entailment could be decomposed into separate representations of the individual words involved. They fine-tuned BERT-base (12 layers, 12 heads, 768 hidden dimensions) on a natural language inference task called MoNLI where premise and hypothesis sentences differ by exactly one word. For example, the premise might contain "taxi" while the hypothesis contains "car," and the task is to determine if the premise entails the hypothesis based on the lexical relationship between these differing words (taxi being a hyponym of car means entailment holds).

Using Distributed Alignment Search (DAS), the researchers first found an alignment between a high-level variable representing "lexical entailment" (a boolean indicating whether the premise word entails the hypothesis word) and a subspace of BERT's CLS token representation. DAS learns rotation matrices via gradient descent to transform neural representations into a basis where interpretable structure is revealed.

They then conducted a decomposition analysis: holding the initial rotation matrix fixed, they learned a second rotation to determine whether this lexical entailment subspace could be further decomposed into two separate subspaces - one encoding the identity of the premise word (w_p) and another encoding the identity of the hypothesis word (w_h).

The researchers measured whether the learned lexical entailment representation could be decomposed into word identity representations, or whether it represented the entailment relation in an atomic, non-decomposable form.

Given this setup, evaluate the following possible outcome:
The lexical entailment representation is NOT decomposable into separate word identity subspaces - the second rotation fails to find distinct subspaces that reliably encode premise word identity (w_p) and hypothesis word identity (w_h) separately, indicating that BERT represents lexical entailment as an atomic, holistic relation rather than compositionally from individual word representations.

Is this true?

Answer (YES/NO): NO